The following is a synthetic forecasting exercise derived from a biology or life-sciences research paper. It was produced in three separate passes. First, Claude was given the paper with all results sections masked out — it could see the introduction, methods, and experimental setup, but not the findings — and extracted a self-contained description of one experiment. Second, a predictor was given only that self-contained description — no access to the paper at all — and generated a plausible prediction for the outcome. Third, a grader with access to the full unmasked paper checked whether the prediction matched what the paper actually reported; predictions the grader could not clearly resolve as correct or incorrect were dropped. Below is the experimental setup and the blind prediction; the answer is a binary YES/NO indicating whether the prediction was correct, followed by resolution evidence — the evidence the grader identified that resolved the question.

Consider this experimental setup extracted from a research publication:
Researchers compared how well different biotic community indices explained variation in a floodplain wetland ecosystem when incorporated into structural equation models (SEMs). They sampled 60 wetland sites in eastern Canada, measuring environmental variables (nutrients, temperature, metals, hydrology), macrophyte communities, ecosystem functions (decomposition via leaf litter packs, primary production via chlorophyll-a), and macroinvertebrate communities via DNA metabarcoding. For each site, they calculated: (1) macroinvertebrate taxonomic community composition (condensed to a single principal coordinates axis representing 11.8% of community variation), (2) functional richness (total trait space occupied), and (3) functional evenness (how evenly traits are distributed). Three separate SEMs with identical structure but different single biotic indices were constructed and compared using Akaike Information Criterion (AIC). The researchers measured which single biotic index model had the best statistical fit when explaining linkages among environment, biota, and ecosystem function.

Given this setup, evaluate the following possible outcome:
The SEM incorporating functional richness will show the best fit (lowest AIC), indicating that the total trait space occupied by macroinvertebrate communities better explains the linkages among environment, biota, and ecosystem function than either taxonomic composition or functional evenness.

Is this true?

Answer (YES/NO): NO